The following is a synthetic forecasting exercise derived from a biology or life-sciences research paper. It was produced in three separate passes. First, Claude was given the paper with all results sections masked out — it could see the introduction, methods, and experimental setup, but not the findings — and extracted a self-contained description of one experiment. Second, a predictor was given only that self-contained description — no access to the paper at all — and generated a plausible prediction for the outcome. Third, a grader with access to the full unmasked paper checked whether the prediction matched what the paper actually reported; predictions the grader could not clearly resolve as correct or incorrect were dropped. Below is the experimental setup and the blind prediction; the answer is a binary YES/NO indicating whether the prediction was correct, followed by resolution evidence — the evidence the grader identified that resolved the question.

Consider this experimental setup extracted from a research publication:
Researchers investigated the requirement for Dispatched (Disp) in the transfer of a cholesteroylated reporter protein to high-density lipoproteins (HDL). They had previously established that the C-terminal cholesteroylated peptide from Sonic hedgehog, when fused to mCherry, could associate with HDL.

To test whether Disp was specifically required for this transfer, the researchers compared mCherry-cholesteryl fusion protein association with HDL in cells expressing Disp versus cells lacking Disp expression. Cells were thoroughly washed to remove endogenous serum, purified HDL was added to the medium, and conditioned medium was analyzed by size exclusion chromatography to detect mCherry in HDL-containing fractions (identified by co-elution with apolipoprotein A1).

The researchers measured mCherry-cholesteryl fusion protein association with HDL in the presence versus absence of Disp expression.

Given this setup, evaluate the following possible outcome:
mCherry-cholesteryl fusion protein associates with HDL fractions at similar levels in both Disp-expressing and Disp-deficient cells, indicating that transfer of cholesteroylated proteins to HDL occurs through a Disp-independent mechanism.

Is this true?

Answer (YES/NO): NO